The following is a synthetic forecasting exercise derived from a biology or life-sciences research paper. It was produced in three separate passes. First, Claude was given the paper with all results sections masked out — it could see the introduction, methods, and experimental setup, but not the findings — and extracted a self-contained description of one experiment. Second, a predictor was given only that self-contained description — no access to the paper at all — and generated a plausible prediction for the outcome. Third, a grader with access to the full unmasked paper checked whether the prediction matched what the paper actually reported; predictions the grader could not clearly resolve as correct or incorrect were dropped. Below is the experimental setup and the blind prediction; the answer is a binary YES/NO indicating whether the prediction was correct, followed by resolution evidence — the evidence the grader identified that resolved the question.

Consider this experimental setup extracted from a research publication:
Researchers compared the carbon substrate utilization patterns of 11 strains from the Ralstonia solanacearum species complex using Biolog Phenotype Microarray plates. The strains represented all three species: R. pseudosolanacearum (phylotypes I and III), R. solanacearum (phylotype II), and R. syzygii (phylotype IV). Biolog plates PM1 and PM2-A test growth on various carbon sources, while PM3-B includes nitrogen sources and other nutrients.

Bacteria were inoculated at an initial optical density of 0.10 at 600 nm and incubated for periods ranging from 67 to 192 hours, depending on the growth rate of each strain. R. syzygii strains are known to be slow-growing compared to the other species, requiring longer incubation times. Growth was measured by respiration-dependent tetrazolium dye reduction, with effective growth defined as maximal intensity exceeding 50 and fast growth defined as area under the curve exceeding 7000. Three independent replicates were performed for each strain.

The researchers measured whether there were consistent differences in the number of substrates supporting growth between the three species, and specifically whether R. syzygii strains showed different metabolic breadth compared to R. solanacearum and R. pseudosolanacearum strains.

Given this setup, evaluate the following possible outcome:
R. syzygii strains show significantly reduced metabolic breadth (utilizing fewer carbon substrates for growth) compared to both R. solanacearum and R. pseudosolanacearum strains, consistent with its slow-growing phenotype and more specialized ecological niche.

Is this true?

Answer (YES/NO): NO